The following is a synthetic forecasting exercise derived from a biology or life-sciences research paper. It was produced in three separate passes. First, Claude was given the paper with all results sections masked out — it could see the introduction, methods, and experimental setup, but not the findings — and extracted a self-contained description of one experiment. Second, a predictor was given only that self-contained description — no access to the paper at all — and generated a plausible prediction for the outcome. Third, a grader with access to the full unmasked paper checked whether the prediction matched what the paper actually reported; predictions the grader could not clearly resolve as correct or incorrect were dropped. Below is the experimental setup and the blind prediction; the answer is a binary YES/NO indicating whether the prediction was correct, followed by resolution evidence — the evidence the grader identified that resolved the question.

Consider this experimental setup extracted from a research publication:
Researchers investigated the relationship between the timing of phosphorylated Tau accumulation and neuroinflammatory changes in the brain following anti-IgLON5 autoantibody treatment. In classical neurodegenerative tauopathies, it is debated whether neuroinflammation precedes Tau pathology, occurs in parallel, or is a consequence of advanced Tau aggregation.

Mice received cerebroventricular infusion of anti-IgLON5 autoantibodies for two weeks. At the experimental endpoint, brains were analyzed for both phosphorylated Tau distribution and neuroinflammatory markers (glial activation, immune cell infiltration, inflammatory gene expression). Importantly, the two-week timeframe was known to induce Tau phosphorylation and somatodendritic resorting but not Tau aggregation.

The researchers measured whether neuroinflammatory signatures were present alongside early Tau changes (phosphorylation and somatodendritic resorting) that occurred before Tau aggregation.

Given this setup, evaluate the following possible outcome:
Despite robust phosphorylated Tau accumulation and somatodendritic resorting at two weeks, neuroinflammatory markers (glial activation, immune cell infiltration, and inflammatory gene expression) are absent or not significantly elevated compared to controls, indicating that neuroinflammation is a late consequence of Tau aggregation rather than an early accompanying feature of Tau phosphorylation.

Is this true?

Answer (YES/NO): NO